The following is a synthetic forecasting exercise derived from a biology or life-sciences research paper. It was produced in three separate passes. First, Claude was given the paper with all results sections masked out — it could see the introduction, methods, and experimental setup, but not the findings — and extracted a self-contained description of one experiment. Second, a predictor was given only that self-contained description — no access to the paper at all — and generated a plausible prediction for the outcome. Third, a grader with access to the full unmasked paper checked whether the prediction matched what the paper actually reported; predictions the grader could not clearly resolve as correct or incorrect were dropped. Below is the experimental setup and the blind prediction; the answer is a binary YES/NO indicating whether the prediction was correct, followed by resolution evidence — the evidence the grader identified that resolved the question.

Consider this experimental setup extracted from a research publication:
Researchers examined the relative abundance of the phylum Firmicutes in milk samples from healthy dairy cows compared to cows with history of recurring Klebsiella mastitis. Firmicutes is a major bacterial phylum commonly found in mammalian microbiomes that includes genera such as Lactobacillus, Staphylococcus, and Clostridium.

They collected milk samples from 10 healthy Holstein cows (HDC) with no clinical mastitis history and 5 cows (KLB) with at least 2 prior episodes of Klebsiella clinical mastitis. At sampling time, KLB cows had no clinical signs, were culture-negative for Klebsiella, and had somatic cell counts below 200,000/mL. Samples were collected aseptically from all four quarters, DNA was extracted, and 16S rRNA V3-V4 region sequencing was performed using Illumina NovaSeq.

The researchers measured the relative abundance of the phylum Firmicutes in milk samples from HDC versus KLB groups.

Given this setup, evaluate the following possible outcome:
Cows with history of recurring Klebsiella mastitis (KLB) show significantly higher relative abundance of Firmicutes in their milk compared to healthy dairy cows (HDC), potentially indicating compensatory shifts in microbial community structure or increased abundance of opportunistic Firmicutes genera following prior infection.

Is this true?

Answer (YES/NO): YES